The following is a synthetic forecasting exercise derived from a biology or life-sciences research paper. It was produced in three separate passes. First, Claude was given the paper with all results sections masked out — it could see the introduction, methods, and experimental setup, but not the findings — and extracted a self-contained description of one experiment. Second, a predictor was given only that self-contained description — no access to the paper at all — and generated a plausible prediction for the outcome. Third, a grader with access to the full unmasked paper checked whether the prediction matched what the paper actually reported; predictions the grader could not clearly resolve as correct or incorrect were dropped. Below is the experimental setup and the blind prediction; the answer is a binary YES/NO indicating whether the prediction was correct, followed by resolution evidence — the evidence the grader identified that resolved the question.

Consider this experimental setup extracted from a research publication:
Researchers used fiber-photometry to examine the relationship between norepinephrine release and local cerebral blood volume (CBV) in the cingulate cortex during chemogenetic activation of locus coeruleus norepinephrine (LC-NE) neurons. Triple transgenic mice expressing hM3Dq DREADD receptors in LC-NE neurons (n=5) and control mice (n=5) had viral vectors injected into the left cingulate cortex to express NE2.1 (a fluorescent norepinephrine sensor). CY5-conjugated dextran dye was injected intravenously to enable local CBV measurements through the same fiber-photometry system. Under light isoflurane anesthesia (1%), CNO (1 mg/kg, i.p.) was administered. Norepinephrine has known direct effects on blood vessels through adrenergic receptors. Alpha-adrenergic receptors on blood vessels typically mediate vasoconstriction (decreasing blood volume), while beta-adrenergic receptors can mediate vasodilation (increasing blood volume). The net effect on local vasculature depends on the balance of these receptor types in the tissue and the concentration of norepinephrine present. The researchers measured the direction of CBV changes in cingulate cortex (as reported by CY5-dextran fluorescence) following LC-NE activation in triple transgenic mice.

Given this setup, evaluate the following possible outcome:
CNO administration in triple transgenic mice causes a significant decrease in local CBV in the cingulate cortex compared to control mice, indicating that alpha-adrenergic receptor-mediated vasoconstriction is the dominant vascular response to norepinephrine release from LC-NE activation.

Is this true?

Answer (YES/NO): YES